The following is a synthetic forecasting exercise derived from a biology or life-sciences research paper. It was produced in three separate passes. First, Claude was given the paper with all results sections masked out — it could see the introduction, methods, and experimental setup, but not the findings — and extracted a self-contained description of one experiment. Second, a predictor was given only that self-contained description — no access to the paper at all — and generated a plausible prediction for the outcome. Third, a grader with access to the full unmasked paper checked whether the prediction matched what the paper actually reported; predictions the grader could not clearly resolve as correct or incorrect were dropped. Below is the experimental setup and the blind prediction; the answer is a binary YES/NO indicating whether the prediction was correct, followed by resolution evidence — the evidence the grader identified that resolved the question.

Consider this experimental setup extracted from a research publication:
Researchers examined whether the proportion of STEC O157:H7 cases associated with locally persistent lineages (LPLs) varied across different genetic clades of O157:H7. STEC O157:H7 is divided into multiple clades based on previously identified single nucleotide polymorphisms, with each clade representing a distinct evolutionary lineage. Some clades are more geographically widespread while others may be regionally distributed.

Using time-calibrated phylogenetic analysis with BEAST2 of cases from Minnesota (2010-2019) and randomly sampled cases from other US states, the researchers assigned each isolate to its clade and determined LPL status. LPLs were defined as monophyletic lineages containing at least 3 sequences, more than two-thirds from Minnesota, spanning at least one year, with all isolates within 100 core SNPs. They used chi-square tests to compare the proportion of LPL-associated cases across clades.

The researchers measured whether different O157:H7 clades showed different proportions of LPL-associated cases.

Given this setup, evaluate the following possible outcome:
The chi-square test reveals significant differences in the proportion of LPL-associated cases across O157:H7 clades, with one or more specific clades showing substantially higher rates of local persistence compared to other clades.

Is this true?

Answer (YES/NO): YES